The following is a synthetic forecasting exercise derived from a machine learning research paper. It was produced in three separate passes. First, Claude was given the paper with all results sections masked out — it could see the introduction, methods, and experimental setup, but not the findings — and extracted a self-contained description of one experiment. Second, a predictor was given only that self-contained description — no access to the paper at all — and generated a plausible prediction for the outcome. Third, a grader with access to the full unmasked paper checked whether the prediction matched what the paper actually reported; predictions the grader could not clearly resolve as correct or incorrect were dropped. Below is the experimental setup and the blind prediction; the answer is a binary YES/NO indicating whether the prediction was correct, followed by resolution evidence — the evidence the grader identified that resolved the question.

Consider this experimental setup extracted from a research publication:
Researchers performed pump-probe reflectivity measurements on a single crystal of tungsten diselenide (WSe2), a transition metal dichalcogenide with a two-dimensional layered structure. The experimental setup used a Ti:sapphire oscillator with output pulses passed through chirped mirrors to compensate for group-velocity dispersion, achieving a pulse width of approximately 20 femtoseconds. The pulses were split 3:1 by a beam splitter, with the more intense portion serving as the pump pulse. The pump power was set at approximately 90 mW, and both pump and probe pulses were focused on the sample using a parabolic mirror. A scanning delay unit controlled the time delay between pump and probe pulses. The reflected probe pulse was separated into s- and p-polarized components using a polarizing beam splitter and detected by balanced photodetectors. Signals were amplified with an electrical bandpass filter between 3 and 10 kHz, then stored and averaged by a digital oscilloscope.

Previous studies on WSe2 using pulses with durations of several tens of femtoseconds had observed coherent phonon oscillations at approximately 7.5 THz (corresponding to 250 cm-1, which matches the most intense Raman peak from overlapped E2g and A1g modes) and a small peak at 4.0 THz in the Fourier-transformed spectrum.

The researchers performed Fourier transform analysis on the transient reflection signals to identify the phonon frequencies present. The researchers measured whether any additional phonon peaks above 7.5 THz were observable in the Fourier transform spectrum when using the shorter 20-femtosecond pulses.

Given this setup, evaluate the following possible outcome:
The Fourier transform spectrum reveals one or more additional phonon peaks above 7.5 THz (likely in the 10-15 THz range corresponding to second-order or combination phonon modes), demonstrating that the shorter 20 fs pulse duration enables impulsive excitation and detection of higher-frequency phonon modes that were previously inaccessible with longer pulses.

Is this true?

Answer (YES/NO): YES